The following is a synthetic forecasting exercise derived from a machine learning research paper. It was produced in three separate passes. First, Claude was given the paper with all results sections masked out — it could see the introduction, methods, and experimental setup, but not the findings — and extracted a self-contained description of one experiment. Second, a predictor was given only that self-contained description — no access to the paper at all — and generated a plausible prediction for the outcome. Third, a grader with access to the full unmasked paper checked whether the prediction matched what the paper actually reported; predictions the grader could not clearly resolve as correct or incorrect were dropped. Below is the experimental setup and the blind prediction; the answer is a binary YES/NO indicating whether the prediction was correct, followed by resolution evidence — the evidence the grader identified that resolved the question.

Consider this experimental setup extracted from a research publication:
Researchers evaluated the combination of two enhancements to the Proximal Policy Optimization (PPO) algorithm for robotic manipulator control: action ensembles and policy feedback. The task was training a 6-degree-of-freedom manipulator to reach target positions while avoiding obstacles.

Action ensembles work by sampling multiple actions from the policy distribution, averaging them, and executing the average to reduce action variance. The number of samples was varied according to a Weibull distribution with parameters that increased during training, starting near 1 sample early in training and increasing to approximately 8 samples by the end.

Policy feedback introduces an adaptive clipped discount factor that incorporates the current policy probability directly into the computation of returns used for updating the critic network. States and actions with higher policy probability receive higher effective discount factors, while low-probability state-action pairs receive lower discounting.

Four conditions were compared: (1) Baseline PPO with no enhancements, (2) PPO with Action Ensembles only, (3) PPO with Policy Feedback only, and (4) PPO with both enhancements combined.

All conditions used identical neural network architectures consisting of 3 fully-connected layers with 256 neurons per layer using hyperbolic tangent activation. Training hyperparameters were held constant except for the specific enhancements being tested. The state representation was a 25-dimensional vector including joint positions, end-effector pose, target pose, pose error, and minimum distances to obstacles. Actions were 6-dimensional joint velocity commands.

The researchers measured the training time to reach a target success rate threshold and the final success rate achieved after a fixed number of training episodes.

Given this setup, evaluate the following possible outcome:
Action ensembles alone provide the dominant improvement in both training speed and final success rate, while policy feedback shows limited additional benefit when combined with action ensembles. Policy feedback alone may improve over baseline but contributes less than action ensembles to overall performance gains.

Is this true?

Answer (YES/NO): NO